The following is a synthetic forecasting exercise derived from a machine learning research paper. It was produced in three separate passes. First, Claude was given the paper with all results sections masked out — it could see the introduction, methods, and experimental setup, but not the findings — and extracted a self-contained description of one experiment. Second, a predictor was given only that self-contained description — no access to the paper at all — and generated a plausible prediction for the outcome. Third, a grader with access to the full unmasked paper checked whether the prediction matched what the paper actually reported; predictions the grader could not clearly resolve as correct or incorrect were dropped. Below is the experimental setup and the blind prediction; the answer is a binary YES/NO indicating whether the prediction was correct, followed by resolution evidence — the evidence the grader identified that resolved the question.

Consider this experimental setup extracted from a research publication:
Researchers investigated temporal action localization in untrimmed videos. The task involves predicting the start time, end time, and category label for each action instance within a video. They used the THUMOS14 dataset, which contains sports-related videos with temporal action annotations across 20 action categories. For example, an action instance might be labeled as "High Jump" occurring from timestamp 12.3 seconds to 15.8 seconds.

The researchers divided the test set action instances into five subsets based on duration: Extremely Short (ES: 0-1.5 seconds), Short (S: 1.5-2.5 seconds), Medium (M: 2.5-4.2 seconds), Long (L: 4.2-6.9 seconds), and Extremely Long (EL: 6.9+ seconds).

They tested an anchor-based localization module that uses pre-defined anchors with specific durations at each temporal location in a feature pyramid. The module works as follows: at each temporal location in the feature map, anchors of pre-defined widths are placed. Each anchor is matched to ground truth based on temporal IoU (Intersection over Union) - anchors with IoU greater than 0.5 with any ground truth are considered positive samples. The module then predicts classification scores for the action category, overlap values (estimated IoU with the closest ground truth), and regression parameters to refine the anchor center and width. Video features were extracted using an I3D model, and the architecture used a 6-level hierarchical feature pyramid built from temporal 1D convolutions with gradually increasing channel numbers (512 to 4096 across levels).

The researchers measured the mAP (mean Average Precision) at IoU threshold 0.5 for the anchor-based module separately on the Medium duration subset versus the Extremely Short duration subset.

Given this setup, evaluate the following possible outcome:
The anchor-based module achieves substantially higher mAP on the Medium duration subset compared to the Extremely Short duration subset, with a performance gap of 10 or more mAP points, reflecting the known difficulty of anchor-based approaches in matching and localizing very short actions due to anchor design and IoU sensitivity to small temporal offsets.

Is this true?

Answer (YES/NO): YES